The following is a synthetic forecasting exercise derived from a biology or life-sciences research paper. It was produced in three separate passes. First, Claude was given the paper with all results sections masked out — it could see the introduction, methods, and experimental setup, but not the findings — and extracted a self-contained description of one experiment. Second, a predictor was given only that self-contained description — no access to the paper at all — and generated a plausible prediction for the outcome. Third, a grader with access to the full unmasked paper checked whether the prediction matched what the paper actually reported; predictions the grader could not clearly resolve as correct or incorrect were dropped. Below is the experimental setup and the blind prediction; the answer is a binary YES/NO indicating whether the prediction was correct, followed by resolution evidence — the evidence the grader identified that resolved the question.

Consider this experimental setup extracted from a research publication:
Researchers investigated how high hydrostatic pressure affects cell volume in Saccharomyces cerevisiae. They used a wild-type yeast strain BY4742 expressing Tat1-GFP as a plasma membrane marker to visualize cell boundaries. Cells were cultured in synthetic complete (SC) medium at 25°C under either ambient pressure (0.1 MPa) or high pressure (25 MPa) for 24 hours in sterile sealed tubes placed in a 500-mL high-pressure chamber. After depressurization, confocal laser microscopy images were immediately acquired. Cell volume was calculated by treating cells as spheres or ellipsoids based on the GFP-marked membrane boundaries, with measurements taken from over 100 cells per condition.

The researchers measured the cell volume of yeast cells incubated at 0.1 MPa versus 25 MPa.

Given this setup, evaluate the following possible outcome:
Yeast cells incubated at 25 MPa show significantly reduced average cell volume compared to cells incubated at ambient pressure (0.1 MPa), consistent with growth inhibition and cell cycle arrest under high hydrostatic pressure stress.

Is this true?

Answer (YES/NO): NO